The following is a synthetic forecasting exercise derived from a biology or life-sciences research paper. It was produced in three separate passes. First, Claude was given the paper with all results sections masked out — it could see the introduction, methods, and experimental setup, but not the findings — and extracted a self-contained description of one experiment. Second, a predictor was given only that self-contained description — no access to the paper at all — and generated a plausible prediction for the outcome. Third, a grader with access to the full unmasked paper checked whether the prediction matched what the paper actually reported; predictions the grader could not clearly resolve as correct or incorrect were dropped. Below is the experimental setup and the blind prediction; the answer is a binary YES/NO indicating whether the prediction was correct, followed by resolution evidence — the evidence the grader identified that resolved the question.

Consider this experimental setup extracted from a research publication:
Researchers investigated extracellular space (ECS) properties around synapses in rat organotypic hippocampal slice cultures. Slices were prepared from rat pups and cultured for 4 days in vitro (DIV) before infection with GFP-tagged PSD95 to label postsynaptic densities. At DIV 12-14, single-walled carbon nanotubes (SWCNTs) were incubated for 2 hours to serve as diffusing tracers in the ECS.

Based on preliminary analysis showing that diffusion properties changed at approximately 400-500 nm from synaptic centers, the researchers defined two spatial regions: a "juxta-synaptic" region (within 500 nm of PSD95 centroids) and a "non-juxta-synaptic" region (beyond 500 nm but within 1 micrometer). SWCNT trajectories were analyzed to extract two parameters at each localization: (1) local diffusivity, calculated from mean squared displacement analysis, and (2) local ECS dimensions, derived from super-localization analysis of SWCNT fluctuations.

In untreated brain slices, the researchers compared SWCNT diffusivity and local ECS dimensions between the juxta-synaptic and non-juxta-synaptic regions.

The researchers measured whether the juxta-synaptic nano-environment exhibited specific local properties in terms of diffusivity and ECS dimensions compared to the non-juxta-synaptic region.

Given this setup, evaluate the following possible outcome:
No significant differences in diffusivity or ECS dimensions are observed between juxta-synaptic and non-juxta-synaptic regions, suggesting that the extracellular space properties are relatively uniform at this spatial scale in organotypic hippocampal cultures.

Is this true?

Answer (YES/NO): NO